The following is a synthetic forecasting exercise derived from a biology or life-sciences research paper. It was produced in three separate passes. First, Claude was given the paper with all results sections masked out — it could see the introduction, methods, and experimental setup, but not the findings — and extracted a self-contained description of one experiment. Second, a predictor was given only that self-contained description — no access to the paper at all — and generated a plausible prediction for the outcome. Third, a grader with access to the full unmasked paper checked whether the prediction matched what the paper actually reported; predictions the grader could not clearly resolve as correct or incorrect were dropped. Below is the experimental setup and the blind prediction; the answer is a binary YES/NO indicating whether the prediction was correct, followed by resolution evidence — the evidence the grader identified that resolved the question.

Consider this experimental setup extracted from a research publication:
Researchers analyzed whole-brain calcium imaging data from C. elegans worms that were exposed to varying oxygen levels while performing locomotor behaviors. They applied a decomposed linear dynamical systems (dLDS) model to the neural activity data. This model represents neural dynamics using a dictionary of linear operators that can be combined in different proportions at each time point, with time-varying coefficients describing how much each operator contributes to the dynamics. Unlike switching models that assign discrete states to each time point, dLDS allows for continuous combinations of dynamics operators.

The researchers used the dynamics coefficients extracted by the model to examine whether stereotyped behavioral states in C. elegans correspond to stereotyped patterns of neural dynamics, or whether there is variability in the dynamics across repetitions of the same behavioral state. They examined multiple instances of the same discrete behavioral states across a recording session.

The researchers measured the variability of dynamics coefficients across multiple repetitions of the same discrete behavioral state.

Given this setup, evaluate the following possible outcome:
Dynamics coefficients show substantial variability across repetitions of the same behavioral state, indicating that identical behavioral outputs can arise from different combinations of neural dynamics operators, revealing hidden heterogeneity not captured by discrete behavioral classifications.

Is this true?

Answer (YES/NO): NO